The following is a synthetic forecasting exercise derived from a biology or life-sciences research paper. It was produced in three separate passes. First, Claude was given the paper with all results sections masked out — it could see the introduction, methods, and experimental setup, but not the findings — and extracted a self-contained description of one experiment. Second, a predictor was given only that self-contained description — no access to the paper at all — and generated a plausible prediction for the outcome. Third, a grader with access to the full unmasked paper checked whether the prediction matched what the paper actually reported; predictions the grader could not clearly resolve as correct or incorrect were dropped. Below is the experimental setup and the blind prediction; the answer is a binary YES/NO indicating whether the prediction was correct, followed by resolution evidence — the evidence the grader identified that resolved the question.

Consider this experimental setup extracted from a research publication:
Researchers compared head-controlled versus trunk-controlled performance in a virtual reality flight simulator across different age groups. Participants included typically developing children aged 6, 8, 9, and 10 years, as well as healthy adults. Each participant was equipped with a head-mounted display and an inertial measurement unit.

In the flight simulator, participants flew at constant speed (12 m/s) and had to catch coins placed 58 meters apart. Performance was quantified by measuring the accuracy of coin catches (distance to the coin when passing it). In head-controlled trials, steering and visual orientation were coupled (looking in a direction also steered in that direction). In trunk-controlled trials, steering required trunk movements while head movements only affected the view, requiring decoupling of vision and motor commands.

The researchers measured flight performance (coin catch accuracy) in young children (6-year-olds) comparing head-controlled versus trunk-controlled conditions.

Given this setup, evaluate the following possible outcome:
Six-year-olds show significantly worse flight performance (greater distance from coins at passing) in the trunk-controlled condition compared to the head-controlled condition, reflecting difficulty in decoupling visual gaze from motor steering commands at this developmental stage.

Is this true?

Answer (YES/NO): YES